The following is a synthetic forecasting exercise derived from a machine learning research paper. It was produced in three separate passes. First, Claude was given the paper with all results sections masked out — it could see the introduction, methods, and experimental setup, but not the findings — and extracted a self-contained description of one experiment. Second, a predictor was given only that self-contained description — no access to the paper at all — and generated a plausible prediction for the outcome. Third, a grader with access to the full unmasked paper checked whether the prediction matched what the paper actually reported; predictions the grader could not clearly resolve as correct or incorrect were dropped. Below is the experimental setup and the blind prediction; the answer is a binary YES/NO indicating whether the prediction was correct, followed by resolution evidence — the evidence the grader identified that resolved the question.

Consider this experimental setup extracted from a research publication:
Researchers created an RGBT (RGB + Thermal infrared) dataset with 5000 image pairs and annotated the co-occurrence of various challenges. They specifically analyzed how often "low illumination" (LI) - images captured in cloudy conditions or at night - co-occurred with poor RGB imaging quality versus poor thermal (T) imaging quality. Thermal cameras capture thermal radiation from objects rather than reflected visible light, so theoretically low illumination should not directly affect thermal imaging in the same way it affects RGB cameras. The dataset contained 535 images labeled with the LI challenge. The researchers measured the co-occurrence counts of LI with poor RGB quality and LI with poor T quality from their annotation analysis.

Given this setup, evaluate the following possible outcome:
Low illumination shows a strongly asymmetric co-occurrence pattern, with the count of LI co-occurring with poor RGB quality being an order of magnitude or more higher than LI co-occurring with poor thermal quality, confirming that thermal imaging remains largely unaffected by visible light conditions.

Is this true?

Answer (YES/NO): NO